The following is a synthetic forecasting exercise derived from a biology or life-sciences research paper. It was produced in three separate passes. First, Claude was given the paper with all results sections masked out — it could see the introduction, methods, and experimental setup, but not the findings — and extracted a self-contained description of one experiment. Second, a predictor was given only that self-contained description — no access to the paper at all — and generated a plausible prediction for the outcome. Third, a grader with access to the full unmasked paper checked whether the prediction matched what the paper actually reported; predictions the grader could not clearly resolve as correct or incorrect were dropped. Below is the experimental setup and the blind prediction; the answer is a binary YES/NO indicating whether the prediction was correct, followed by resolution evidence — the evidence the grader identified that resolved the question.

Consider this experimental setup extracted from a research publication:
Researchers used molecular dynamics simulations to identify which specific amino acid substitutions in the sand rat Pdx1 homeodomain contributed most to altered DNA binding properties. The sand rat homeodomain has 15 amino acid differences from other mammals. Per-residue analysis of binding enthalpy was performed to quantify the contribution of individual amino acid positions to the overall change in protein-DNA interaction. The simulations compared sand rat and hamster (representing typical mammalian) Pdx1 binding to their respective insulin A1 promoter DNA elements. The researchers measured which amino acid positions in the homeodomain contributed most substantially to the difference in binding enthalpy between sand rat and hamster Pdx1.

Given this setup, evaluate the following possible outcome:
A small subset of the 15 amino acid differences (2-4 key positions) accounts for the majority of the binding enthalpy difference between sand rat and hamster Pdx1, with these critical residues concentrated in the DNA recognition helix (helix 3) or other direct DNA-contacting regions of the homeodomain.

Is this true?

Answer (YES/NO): NO